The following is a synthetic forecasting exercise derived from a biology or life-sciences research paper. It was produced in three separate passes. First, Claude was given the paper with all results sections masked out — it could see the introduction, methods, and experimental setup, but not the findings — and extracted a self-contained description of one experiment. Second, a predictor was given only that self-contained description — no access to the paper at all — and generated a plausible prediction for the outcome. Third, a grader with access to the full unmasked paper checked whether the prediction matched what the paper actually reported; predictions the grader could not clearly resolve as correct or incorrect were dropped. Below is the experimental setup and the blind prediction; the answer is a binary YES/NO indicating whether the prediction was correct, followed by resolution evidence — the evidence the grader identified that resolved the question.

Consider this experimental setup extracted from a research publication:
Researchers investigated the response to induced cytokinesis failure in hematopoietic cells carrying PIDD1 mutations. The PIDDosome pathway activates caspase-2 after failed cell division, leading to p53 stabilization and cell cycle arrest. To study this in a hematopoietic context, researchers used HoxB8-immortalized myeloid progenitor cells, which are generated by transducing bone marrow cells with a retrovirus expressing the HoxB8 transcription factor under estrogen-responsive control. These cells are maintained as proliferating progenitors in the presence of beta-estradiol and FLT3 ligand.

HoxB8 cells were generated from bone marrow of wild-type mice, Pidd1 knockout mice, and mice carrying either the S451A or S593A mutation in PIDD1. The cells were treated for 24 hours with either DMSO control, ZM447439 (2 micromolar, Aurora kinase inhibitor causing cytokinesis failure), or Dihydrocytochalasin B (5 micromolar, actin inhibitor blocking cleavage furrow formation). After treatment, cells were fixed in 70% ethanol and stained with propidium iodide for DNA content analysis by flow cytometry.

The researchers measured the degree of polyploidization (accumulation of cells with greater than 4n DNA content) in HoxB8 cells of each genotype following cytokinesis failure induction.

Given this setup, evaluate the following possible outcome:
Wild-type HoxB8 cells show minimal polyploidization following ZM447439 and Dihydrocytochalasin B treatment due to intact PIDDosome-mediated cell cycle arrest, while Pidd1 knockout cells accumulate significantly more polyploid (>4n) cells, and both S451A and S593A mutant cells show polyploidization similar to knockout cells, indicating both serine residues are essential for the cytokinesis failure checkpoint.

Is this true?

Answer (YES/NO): NO